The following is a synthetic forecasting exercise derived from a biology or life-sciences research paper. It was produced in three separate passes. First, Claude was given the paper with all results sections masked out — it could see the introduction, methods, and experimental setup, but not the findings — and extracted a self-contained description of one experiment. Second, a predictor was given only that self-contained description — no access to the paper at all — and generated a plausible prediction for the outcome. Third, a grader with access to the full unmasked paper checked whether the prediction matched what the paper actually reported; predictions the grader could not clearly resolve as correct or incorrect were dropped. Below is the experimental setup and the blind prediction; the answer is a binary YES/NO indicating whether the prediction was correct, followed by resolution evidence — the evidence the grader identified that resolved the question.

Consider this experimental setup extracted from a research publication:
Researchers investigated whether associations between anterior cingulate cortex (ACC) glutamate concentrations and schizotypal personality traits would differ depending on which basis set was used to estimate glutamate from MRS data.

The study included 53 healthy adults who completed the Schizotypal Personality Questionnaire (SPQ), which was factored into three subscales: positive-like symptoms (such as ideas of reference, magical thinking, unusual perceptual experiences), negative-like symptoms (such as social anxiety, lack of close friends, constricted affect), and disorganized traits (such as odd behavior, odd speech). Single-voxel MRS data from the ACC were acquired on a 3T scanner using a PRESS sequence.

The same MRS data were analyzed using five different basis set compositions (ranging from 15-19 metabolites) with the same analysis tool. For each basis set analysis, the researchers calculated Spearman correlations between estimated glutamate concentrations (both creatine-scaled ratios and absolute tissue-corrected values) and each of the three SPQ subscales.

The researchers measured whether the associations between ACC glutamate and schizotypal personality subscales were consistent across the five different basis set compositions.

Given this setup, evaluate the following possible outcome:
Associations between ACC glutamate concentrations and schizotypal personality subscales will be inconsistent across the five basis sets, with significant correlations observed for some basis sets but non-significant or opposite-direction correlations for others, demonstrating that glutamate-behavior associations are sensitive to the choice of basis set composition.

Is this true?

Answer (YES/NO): YES